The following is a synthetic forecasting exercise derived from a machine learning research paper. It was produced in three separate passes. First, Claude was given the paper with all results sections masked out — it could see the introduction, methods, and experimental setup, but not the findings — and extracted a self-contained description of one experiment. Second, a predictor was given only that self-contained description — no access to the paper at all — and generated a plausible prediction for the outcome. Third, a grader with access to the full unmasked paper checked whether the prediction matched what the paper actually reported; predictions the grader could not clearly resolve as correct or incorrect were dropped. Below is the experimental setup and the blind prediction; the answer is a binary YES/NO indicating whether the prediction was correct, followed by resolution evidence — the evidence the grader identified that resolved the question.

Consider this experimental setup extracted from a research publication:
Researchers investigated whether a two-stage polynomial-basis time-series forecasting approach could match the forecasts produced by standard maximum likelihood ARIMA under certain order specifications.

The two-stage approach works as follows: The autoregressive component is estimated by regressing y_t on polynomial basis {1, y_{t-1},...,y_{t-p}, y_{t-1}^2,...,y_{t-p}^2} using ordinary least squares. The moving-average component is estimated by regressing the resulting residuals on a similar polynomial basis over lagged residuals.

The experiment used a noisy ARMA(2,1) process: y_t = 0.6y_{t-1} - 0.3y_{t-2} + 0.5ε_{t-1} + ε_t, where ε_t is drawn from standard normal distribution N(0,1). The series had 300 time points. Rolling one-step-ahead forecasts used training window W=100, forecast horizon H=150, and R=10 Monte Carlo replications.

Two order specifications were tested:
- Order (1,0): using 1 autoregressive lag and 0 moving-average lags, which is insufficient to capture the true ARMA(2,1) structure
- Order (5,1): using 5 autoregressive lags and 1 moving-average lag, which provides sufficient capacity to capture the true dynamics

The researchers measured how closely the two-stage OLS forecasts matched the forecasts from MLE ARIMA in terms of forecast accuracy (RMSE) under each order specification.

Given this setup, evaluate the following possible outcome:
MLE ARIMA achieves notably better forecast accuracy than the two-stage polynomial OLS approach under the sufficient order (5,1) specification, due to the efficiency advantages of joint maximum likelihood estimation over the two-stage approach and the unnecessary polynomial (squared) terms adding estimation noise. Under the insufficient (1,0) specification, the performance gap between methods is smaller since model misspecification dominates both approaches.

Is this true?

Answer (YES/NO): NO